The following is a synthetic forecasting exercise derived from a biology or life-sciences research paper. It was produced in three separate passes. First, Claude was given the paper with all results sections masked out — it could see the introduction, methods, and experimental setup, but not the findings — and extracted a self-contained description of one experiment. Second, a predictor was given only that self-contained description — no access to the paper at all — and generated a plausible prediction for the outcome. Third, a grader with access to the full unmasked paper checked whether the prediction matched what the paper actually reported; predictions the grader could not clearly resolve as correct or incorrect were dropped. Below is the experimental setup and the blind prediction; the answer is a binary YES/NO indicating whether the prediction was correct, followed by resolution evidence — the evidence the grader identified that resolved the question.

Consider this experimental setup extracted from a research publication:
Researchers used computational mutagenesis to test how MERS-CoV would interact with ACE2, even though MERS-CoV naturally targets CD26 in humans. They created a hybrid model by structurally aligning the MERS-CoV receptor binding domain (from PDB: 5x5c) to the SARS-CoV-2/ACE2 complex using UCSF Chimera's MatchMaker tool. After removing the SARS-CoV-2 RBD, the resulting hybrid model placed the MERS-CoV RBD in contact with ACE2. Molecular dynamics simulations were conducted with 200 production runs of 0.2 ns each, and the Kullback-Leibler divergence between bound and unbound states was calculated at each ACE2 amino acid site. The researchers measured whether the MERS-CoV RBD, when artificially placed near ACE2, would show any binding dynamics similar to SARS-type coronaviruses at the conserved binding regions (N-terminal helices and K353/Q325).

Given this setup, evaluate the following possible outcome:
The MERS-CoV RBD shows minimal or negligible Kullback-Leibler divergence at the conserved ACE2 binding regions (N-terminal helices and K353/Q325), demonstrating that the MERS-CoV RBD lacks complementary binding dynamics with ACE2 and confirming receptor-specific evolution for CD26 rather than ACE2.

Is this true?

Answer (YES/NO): NO